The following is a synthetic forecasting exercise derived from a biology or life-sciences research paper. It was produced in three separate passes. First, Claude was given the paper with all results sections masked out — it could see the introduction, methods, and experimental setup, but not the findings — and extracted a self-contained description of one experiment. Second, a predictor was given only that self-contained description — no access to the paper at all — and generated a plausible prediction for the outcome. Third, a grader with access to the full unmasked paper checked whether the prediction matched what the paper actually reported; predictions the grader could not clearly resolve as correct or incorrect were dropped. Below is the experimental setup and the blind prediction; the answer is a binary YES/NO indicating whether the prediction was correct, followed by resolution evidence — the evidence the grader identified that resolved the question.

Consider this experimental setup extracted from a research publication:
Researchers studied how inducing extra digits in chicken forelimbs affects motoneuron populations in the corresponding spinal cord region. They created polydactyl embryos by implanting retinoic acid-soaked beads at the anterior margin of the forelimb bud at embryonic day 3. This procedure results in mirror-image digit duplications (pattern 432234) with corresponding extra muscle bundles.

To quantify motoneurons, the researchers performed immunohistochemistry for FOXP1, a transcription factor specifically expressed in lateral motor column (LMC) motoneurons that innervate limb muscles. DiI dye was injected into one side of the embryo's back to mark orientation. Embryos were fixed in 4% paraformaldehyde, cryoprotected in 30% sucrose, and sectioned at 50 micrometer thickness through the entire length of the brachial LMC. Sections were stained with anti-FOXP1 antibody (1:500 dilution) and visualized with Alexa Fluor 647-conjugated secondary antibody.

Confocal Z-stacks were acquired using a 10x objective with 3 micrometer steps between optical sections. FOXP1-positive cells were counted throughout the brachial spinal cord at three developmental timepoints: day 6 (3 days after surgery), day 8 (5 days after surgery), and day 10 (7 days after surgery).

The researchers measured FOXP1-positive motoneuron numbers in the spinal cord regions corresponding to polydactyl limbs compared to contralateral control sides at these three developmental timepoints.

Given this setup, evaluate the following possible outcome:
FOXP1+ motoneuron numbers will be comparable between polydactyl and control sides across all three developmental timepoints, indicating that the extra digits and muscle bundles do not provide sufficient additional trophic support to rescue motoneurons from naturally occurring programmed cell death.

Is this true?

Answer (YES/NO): NO